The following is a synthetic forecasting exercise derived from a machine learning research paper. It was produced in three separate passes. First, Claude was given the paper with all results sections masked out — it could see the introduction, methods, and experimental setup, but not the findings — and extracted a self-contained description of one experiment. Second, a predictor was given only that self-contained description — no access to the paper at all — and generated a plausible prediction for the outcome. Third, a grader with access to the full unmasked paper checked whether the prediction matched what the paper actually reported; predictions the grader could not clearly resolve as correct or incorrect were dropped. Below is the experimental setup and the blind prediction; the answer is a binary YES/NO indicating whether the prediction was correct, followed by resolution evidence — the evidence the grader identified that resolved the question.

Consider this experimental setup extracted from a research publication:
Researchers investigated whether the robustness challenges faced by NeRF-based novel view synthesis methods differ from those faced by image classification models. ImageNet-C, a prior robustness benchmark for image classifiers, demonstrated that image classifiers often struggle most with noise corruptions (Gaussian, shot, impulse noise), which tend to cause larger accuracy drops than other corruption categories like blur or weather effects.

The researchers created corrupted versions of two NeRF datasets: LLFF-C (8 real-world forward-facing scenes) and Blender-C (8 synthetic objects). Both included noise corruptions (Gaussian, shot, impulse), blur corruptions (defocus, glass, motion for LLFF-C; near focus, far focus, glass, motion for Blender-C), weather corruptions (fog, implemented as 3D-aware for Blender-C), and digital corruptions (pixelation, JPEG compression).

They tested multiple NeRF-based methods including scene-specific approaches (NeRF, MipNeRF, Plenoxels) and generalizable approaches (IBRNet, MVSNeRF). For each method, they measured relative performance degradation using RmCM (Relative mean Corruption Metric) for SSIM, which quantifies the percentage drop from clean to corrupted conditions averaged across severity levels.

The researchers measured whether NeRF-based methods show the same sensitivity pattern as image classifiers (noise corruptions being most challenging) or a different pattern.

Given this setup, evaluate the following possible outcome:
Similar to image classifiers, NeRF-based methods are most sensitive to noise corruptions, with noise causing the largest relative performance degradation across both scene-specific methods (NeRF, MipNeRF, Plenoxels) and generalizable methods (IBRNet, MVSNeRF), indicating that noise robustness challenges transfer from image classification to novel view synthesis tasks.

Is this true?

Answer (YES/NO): NO